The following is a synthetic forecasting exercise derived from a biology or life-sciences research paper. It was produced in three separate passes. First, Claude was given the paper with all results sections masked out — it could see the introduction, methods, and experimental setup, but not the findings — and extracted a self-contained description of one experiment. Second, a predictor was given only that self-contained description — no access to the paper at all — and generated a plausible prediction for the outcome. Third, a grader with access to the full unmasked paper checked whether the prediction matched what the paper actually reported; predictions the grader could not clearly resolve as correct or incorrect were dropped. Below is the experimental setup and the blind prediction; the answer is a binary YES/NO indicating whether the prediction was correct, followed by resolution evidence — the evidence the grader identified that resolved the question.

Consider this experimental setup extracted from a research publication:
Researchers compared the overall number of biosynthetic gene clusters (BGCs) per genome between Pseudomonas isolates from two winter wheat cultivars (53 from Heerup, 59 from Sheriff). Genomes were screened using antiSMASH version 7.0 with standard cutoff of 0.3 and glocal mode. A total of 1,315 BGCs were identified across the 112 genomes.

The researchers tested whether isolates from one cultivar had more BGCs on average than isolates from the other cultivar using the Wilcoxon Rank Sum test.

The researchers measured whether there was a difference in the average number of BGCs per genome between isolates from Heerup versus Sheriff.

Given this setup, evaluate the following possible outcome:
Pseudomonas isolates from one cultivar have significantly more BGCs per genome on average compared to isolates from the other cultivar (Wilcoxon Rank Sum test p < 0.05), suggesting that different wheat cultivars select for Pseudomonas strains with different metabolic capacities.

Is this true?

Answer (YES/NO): NO